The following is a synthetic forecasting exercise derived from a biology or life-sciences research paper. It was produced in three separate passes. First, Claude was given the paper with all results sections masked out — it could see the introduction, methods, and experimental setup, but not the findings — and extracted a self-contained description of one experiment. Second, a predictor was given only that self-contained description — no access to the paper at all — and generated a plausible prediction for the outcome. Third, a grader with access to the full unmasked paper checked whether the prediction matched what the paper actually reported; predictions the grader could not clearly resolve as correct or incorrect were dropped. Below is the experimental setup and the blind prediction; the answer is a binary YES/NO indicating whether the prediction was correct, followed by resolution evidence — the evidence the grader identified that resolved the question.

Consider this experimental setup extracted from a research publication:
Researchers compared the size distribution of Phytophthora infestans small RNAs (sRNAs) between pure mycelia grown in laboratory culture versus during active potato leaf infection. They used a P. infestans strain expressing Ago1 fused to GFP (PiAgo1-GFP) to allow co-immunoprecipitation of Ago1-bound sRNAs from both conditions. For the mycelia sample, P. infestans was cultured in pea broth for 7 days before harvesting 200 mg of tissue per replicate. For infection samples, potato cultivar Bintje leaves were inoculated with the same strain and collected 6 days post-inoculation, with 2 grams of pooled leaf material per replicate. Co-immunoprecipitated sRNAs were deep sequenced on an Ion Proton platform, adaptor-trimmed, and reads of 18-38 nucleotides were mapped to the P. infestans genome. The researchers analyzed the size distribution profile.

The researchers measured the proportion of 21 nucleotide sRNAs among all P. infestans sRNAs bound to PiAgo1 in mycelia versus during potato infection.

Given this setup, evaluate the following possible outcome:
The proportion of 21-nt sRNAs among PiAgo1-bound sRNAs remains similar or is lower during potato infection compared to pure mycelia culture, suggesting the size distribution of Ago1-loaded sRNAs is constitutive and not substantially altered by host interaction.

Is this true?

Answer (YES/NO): YES